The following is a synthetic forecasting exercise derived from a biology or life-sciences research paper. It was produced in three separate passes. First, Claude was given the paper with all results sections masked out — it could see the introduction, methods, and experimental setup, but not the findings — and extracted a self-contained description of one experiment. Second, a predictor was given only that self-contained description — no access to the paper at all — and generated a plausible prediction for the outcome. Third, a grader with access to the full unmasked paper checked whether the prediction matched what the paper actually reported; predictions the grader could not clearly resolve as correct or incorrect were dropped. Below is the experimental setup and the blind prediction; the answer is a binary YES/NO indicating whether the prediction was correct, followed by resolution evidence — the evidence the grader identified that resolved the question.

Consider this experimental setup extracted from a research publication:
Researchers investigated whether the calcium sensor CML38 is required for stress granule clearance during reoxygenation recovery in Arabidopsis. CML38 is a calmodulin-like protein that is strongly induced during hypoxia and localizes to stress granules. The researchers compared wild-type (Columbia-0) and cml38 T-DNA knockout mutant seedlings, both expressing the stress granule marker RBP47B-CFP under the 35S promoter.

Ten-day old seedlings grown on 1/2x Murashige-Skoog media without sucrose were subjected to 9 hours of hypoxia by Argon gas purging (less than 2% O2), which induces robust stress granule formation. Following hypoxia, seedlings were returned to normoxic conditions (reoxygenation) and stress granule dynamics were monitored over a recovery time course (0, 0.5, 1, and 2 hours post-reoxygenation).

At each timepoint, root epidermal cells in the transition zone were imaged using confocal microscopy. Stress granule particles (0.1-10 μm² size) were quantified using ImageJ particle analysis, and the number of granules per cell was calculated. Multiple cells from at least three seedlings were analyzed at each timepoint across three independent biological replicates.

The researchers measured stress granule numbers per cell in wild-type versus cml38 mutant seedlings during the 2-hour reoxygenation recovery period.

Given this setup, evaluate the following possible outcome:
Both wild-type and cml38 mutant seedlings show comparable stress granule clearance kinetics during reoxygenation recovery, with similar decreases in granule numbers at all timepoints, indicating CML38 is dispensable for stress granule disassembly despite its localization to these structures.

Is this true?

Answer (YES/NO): NO